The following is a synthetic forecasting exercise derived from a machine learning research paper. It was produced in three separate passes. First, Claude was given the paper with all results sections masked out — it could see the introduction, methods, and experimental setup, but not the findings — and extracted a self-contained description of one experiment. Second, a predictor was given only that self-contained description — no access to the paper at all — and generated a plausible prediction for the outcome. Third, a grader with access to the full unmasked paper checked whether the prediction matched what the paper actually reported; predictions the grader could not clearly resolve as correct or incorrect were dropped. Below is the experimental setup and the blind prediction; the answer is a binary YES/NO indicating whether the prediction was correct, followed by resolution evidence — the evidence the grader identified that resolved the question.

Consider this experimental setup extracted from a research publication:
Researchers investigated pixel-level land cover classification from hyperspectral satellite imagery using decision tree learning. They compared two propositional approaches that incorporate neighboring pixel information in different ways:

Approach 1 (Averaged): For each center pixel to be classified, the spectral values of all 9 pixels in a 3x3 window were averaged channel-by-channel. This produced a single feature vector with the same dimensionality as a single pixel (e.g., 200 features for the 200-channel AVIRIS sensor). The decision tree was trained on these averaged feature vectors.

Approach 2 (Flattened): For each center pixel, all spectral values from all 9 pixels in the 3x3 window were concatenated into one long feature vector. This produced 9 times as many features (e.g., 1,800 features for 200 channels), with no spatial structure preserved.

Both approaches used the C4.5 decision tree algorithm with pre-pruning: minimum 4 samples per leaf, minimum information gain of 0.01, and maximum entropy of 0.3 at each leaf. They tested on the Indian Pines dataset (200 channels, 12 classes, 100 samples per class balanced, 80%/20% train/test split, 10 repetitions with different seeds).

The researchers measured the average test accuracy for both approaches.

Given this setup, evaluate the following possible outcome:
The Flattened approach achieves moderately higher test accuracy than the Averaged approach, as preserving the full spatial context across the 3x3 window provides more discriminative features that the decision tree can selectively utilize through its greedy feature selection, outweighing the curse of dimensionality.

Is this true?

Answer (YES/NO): NO